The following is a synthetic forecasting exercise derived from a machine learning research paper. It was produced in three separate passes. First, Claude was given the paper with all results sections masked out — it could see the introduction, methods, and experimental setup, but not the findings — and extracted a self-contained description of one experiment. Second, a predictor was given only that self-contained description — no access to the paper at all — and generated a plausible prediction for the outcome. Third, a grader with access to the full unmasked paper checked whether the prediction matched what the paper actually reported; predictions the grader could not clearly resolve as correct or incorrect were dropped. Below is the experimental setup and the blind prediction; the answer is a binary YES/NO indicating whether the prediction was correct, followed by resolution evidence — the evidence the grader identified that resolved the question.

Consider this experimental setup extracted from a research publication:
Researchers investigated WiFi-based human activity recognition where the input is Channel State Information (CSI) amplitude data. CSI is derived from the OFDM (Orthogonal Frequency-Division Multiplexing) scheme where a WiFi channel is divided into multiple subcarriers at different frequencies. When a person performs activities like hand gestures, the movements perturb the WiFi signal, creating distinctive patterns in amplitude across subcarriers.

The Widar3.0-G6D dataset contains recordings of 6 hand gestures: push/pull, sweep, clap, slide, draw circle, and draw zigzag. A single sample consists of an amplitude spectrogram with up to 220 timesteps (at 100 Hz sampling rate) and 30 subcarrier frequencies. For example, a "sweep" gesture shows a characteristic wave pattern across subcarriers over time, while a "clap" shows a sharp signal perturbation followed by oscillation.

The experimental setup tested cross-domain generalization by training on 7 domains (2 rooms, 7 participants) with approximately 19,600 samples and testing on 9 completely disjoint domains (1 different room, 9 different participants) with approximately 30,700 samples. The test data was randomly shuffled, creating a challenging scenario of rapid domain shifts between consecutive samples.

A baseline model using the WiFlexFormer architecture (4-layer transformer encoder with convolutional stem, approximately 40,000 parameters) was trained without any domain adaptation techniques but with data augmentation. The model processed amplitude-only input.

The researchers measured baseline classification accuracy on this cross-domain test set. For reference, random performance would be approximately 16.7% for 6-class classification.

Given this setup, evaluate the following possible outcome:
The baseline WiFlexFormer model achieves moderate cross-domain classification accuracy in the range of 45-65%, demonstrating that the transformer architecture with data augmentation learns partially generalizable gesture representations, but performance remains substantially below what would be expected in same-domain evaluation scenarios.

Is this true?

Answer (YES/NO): YES